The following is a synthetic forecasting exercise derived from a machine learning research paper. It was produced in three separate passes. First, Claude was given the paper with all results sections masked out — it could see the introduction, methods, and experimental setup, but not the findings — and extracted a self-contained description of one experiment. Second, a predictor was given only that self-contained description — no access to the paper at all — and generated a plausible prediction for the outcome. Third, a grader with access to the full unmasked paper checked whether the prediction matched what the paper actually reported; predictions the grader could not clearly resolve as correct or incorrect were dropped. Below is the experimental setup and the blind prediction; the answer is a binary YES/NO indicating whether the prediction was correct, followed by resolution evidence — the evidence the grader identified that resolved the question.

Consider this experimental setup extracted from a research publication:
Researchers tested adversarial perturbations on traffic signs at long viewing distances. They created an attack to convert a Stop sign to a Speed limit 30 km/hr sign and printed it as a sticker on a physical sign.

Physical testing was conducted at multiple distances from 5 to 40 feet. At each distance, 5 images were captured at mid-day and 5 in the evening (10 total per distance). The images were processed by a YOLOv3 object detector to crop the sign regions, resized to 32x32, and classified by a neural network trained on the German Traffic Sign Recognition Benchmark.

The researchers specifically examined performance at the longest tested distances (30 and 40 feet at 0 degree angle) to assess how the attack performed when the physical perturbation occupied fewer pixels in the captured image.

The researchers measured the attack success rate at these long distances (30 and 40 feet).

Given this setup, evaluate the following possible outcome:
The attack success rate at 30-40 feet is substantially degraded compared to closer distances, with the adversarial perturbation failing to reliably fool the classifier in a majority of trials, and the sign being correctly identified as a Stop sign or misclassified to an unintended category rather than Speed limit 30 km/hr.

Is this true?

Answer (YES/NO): NO